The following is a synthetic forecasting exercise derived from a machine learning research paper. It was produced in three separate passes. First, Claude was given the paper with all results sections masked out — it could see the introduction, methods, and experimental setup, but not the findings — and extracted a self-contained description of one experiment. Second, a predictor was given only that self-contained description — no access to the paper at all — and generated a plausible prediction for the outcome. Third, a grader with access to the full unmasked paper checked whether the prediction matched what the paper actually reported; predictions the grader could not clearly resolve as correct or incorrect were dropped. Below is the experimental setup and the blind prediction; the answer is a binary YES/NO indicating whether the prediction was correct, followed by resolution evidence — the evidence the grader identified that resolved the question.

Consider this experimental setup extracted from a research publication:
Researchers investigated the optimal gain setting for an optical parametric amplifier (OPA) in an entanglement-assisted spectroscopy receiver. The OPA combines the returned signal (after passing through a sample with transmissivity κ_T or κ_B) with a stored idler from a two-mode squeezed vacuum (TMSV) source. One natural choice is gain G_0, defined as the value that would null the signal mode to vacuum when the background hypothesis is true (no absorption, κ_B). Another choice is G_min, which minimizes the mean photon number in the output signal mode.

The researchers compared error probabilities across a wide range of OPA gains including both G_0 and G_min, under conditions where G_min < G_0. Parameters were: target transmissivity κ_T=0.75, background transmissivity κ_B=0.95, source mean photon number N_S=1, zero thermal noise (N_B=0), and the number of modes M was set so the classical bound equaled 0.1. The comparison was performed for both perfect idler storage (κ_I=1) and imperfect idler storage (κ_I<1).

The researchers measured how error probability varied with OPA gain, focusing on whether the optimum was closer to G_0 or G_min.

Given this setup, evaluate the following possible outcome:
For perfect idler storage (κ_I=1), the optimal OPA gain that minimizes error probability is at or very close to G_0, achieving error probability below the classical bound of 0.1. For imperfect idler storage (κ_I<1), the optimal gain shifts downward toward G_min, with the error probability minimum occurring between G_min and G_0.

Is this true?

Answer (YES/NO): NO